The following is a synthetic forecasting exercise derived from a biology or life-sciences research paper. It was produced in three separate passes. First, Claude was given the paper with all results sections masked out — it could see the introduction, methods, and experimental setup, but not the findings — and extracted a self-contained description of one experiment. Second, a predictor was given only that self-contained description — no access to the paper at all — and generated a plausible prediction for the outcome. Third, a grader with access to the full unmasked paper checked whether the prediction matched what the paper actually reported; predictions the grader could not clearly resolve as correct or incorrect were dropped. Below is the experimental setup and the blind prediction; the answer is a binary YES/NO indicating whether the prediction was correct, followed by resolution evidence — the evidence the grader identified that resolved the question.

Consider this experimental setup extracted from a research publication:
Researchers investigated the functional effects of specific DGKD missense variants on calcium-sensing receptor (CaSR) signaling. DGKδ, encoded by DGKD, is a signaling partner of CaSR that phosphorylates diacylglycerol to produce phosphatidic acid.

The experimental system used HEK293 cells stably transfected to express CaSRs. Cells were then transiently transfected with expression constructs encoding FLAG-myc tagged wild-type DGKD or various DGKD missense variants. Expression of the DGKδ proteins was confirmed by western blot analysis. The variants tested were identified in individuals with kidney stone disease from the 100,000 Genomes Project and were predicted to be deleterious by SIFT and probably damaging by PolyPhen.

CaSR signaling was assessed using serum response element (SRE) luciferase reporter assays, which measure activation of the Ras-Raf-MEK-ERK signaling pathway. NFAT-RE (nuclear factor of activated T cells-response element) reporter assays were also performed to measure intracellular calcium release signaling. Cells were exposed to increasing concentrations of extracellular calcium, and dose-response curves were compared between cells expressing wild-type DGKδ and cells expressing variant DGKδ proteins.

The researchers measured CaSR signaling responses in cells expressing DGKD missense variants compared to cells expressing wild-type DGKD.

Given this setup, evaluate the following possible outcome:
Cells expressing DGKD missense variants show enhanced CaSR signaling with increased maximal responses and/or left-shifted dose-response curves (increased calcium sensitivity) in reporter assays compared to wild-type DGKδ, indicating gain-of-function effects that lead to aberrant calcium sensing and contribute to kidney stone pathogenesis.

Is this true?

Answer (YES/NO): NO